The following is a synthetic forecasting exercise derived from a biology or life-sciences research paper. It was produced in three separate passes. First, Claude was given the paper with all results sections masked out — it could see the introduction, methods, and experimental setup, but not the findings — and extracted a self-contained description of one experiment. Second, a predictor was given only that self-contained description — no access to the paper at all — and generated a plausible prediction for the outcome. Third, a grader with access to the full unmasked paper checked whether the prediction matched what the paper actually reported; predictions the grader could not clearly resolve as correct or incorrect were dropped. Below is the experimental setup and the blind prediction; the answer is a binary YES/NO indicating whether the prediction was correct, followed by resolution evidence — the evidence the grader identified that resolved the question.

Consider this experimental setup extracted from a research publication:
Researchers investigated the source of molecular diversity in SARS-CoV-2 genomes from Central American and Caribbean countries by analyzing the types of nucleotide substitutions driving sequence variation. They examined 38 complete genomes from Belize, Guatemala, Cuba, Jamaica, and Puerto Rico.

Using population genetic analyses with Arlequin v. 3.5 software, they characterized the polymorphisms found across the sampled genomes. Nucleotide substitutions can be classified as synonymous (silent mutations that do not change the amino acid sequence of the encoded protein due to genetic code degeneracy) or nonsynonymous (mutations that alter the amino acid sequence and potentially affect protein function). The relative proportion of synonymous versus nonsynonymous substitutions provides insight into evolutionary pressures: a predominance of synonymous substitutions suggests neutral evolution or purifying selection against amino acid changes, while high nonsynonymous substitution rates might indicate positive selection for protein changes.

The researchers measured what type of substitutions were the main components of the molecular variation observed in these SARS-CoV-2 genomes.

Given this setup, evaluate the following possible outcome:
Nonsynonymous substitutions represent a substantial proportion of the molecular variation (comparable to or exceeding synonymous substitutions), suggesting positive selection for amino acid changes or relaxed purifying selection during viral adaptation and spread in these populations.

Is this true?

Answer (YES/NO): NO